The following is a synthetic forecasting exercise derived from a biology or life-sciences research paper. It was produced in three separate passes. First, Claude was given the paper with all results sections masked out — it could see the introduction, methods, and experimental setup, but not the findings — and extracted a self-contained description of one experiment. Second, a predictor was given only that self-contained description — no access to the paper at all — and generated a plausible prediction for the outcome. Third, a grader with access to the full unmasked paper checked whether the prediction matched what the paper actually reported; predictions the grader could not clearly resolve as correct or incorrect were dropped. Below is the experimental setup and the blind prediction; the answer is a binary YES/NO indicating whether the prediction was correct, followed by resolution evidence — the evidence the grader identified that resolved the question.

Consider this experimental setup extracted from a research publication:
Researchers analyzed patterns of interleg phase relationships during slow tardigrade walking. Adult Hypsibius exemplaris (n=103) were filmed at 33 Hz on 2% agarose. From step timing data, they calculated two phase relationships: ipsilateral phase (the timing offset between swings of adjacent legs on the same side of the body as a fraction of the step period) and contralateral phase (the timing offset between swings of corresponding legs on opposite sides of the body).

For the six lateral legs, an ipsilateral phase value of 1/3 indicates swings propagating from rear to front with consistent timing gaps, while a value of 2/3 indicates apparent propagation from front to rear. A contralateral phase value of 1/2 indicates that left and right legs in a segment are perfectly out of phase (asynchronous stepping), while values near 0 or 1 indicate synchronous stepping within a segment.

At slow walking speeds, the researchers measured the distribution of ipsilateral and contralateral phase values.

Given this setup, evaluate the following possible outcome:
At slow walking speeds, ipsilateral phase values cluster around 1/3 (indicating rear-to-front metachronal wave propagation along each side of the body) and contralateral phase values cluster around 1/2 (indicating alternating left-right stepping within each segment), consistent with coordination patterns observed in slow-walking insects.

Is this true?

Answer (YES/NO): NO